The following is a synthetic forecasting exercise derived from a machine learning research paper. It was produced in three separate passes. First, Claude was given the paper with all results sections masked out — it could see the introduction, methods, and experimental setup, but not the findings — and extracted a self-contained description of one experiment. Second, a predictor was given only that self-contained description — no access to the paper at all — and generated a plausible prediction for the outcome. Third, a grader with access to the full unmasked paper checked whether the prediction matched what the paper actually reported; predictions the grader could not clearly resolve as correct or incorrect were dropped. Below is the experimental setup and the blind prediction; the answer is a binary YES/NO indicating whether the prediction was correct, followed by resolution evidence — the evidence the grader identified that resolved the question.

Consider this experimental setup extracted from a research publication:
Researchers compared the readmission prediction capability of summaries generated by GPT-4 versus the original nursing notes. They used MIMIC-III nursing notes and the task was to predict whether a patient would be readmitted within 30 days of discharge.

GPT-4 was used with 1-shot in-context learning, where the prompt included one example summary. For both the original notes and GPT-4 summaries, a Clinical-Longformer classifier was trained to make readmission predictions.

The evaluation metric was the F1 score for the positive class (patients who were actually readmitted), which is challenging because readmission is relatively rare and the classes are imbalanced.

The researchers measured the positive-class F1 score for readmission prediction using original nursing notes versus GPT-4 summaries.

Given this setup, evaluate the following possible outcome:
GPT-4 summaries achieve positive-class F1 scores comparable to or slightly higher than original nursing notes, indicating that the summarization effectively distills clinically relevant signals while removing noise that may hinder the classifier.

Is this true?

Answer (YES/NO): YES